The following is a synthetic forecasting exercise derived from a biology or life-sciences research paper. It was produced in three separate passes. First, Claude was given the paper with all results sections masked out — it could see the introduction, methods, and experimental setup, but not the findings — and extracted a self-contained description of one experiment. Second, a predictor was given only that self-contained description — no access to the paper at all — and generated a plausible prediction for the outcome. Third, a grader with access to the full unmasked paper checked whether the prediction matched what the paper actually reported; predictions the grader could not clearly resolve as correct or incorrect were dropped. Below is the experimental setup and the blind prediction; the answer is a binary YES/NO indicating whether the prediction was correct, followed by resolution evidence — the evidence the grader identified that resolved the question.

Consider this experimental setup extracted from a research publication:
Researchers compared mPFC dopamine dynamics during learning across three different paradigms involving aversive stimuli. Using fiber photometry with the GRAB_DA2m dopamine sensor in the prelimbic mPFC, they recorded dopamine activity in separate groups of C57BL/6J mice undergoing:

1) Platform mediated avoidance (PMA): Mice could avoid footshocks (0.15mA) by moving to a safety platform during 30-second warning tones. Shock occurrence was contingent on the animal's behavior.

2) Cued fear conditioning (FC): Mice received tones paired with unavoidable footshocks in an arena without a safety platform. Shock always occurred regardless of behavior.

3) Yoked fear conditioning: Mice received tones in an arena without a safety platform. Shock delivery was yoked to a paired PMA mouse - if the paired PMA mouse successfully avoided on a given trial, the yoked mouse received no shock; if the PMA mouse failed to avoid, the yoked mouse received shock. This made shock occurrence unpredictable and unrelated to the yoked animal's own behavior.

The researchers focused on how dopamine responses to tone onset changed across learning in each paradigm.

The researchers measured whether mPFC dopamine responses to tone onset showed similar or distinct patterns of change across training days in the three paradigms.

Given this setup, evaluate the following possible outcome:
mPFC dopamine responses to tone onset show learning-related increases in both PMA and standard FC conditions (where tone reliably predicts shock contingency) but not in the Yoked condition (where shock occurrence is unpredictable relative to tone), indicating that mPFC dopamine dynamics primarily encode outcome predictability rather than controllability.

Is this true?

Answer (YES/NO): NO